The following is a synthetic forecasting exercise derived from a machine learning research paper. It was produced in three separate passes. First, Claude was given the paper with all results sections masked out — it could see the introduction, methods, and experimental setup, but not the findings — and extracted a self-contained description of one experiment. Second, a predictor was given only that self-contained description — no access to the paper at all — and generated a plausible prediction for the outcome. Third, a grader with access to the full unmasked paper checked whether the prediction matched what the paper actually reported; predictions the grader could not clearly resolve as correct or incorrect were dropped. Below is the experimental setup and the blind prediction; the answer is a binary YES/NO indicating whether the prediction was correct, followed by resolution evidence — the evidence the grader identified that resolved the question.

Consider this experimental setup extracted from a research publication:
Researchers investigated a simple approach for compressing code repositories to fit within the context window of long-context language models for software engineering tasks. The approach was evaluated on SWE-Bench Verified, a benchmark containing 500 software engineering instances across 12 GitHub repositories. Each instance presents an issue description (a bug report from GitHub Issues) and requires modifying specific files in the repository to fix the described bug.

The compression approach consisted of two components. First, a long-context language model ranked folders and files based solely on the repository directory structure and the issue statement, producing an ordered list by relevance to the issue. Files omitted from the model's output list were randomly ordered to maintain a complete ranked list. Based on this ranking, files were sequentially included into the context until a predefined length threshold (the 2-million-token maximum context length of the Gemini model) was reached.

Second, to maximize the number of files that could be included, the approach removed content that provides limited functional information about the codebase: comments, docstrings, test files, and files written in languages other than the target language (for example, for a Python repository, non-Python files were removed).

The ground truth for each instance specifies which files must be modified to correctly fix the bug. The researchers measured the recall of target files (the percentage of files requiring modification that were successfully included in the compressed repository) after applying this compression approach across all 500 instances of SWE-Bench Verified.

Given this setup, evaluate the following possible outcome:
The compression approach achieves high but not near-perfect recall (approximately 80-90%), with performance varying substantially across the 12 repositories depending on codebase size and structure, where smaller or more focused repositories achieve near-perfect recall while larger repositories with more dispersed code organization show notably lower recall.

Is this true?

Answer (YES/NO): NO